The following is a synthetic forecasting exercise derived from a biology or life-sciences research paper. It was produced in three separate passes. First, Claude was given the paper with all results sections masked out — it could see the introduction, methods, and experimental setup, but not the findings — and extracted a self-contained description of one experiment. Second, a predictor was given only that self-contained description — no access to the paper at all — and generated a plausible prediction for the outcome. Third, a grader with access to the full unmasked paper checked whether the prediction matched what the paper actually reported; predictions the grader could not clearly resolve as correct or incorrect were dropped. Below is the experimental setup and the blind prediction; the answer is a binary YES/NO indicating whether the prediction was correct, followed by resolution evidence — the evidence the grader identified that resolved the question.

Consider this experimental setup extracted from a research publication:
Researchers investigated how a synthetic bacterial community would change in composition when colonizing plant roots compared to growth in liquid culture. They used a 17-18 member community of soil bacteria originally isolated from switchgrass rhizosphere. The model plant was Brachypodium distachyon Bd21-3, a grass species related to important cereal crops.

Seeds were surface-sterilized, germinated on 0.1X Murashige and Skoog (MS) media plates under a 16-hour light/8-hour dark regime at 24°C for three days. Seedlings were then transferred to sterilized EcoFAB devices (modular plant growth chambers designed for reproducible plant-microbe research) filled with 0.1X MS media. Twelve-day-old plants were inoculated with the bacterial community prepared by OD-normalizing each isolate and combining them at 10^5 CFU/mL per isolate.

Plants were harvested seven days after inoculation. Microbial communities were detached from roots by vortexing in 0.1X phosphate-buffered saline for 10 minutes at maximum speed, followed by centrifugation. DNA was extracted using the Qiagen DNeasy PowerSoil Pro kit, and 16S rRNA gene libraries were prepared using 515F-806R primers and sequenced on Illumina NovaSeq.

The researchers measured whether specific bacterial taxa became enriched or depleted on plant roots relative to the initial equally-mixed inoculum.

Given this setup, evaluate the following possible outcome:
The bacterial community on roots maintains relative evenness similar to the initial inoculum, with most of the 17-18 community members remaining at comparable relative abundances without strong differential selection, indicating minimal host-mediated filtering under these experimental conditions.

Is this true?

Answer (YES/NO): NO